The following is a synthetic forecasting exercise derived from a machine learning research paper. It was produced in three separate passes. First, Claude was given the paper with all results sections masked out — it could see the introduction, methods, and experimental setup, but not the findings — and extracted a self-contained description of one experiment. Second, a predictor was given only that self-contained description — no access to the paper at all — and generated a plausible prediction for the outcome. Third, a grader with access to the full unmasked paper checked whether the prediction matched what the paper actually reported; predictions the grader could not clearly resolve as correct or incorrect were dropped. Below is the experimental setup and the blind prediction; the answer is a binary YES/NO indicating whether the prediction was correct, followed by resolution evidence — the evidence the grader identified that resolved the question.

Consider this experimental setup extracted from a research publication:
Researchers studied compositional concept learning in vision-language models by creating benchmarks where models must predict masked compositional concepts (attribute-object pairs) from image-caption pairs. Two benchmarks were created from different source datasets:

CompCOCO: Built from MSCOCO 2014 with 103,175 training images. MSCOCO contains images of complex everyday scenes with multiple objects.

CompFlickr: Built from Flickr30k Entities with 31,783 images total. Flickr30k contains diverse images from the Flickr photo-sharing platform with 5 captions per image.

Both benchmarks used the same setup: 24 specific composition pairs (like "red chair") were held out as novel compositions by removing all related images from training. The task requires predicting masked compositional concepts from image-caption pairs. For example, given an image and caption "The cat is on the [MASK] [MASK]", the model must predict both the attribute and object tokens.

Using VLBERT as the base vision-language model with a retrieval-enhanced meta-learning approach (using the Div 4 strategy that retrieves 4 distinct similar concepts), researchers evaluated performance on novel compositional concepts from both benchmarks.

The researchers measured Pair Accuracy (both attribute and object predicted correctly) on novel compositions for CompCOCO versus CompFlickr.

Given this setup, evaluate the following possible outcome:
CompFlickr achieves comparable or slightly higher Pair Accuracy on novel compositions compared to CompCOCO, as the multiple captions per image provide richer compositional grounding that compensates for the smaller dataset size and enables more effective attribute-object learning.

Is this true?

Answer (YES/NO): NO